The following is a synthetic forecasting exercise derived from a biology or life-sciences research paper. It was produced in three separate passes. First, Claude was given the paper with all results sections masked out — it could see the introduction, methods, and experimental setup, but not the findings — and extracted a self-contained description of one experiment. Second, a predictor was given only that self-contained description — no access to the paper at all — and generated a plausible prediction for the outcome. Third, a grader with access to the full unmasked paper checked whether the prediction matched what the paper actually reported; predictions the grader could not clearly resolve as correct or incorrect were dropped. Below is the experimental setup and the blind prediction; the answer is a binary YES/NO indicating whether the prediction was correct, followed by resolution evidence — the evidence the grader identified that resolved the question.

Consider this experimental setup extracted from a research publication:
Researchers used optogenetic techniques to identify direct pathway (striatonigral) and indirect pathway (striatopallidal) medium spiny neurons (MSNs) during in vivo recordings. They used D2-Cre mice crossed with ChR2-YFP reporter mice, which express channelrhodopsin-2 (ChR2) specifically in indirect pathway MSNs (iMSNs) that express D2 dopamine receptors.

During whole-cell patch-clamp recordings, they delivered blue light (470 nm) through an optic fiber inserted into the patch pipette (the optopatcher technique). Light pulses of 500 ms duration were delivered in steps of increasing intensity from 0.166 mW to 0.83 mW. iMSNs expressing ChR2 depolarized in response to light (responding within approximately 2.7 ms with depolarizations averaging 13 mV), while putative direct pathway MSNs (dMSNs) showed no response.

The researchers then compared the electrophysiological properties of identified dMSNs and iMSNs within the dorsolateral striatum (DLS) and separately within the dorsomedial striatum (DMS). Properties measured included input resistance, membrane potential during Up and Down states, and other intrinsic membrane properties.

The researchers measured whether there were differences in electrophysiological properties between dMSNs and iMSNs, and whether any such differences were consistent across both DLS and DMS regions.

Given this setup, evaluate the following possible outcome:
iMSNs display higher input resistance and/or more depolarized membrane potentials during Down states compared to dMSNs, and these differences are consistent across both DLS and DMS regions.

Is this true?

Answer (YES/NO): NO